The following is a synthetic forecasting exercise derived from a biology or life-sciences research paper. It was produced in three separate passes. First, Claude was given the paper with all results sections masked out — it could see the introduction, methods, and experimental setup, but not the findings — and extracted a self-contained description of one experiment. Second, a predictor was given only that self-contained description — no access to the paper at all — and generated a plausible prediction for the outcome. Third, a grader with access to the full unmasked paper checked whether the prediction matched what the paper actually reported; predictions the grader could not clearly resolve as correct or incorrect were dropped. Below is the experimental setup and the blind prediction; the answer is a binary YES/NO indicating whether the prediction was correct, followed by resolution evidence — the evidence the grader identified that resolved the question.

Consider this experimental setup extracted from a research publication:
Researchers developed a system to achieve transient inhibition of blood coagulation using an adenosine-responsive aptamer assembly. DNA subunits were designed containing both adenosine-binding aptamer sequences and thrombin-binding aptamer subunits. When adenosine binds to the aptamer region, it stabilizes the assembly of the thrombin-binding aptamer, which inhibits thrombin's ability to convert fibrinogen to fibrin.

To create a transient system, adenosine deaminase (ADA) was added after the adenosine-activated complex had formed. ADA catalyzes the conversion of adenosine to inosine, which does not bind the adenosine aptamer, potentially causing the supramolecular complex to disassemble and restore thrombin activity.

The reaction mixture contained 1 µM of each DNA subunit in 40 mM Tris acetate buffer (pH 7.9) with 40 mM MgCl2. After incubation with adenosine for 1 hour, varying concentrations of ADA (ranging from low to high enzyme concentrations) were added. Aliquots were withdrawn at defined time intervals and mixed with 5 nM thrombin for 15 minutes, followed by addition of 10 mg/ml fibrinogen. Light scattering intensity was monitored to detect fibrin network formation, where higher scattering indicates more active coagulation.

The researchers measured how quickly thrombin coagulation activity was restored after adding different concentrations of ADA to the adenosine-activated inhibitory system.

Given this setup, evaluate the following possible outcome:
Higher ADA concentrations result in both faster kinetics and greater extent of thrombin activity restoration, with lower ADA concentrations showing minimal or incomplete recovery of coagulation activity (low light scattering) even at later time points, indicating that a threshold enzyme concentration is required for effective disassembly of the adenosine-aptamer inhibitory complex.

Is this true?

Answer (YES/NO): NO